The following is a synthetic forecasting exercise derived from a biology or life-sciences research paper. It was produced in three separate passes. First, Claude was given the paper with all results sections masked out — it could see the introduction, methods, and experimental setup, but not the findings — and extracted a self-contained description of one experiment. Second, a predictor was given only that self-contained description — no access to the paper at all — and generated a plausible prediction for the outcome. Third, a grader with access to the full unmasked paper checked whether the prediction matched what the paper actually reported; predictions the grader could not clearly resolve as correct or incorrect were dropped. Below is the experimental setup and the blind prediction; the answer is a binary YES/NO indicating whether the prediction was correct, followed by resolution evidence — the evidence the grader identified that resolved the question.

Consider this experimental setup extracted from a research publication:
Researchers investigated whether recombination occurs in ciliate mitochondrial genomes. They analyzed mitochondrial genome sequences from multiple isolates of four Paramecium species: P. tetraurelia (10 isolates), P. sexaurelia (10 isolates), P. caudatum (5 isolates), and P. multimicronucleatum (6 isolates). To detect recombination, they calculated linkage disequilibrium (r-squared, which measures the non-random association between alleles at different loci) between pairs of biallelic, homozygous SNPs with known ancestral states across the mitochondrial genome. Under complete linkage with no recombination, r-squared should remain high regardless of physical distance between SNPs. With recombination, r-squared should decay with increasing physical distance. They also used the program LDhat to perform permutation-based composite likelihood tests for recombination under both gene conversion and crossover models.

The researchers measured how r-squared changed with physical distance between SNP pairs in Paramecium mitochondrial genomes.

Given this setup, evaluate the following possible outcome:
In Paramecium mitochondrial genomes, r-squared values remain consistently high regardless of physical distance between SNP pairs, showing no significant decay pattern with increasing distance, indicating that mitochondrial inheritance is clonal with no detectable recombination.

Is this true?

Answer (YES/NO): YES